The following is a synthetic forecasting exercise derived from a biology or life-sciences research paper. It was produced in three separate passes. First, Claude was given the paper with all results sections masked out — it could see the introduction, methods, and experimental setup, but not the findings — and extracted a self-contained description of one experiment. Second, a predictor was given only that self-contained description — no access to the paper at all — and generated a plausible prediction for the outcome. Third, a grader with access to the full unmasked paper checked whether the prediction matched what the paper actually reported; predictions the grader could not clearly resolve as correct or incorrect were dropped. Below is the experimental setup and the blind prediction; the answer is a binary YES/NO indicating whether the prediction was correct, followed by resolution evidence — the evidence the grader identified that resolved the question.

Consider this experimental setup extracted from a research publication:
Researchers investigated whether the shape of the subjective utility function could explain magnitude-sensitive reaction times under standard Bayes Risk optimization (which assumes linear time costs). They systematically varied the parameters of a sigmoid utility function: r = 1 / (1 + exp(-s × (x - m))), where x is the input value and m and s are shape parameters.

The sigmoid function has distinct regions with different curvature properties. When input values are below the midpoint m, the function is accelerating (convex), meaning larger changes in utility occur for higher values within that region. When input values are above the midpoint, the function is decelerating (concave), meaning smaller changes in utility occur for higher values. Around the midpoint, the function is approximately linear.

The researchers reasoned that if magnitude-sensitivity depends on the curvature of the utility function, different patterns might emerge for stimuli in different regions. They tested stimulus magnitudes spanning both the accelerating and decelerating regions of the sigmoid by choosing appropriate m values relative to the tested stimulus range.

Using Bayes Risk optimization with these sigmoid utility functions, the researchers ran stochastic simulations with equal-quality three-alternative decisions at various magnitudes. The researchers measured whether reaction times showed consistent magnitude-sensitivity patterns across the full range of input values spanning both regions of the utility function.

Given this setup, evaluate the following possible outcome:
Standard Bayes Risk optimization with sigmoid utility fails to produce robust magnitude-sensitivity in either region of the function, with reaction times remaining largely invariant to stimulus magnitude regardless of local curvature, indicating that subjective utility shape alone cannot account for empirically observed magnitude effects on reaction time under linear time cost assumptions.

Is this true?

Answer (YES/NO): YES